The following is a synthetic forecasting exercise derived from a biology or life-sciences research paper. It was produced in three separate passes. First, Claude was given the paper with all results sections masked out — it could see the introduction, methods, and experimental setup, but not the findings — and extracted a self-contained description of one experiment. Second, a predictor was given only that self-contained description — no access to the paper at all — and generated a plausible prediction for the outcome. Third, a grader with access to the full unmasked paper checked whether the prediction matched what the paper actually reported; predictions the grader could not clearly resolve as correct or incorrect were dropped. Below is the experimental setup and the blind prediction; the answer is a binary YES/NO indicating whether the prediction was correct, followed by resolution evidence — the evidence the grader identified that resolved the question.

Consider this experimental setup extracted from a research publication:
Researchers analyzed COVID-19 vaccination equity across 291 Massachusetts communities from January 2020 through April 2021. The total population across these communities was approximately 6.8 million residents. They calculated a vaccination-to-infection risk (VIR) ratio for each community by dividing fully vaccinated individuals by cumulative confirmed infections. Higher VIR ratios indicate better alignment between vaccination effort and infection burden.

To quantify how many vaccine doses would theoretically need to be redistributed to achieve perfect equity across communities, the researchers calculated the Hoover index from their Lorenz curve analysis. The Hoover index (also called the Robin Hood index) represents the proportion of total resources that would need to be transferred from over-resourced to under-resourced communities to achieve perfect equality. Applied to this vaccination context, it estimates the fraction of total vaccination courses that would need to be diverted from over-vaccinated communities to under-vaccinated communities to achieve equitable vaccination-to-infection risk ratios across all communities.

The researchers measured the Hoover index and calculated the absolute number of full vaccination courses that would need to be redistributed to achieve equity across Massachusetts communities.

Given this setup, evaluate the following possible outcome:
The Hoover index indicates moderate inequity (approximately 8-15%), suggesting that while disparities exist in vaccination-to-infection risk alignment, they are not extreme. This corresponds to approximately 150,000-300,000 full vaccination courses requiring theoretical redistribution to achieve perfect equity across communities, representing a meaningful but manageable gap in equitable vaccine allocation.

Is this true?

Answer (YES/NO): NO